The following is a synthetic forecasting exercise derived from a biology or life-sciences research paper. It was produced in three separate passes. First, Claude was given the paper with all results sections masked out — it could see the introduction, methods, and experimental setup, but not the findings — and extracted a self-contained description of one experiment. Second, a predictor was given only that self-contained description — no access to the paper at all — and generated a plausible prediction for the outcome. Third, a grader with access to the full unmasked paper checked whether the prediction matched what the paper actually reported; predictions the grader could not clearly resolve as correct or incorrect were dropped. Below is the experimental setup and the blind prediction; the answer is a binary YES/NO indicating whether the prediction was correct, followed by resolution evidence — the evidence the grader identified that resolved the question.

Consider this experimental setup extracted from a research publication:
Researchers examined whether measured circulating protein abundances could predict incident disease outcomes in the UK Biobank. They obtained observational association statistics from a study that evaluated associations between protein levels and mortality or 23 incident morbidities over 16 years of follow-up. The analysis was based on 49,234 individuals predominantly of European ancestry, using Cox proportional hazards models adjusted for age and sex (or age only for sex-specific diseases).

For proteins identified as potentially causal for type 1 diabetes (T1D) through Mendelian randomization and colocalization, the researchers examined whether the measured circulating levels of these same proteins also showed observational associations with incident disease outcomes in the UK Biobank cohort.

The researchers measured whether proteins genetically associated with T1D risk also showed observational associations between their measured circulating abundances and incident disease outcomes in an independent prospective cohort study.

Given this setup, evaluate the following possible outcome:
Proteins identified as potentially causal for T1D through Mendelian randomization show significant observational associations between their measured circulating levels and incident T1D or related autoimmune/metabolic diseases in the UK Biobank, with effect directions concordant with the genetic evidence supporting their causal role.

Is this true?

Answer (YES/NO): NO